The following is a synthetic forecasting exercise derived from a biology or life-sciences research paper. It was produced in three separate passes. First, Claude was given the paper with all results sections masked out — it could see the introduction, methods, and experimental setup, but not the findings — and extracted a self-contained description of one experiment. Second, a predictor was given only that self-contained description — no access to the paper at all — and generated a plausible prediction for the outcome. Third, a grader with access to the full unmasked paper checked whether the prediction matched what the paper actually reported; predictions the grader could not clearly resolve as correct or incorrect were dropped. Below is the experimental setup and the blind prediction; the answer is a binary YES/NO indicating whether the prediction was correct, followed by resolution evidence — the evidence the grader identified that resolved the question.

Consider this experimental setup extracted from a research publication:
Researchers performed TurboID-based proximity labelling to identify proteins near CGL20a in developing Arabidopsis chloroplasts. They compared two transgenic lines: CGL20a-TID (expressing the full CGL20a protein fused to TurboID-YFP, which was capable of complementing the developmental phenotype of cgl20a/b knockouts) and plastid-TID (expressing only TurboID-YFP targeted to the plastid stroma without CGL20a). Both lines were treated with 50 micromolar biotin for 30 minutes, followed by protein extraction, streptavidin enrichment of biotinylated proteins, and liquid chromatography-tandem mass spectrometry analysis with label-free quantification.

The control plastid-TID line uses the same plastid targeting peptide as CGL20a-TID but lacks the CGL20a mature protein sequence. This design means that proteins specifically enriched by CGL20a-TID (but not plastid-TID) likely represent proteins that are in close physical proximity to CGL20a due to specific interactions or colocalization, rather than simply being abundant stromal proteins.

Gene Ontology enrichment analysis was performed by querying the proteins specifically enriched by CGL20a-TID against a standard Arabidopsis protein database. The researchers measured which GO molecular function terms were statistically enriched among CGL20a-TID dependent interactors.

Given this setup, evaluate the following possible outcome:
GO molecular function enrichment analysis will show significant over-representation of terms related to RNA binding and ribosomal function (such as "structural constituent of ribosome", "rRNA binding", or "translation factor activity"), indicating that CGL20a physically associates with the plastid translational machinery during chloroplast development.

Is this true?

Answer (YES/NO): YES